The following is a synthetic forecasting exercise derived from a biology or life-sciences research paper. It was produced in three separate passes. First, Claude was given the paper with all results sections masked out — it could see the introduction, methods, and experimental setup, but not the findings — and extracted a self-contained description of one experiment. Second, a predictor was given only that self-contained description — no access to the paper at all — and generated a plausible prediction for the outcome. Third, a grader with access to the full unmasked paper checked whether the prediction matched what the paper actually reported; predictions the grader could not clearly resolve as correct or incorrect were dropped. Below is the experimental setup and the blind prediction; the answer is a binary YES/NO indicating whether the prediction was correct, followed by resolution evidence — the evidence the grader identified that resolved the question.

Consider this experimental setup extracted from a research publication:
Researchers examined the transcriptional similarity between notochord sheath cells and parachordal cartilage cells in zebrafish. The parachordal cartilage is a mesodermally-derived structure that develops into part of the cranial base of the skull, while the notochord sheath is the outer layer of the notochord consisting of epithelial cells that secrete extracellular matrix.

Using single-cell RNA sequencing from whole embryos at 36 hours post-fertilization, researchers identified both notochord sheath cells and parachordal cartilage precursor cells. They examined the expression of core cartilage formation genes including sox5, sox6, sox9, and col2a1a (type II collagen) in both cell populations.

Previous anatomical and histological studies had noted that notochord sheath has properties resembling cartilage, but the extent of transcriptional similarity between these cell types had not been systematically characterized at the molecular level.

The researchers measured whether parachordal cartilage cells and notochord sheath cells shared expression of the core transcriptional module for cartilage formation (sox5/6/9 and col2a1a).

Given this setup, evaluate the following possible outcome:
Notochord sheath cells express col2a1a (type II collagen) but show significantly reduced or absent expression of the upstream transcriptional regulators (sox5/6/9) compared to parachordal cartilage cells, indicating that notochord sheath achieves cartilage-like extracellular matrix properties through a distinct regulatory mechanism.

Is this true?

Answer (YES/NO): NO